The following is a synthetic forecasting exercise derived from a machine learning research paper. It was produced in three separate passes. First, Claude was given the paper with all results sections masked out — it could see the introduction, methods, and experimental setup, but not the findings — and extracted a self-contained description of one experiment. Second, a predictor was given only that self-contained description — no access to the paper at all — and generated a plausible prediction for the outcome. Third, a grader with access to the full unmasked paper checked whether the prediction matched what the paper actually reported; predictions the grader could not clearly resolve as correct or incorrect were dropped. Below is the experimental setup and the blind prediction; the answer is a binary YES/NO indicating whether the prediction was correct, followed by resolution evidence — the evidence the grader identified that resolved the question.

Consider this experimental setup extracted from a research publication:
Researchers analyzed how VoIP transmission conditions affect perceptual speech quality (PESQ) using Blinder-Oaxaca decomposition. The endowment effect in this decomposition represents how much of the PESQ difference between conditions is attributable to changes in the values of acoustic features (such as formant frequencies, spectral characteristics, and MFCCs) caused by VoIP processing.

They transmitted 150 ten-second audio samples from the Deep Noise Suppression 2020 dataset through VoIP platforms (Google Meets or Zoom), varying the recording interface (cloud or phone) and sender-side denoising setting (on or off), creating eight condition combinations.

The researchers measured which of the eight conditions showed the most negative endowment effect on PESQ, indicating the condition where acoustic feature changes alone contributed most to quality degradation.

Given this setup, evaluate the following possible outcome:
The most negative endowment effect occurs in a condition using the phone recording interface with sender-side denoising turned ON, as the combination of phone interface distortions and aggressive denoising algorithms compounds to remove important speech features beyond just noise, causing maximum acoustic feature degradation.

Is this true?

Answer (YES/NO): YES